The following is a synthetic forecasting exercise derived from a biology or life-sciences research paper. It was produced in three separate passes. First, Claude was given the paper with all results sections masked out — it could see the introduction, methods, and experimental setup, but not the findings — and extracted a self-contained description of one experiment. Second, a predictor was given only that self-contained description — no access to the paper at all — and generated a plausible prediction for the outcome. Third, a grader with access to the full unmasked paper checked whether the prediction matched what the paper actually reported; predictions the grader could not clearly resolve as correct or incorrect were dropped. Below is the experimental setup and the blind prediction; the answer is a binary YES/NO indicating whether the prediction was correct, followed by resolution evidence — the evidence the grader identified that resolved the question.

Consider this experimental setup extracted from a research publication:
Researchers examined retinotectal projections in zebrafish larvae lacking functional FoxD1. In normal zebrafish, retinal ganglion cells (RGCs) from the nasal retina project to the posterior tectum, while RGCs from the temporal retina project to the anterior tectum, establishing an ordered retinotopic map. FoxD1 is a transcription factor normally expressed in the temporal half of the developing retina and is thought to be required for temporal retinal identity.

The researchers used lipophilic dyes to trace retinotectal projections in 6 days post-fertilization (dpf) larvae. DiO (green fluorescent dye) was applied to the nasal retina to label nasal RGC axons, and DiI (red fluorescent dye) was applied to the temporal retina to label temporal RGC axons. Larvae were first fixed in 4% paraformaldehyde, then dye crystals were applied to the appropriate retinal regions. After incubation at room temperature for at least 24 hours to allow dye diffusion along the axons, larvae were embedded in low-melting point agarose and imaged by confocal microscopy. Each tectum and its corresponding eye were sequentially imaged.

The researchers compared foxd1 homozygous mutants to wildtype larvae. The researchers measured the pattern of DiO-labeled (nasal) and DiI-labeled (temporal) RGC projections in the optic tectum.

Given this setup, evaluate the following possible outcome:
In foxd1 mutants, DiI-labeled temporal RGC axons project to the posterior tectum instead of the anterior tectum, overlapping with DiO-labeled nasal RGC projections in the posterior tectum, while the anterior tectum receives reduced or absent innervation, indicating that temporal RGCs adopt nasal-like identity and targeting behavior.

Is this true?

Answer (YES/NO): NO